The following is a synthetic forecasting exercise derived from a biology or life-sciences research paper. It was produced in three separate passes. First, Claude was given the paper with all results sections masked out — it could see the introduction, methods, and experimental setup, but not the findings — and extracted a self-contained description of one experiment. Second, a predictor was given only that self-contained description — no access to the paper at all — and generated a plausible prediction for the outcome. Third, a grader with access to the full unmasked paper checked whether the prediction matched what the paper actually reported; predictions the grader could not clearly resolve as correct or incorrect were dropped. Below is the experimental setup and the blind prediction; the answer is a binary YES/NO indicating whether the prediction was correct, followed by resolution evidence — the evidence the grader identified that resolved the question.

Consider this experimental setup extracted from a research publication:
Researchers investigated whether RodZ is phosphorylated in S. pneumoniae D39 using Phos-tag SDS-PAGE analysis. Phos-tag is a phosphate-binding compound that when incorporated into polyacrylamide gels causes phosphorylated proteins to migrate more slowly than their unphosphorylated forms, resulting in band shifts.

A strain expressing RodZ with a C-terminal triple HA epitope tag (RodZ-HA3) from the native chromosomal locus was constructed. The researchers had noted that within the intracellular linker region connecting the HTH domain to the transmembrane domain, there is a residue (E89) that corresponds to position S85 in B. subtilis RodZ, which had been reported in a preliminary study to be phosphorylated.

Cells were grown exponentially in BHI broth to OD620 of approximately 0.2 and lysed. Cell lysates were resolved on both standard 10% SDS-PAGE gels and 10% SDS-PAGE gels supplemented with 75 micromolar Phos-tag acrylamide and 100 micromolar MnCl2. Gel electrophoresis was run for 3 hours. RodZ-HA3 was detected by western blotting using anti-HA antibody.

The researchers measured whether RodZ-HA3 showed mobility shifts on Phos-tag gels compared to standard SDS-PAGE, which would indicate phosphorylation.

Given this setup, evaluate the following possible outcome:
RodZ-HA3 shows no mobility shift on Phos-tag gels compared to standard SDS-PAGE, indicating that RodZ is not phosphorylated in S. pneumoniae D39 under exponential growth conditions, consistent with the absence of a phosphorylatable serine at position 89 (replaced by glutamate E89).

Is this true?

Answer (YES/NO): YES